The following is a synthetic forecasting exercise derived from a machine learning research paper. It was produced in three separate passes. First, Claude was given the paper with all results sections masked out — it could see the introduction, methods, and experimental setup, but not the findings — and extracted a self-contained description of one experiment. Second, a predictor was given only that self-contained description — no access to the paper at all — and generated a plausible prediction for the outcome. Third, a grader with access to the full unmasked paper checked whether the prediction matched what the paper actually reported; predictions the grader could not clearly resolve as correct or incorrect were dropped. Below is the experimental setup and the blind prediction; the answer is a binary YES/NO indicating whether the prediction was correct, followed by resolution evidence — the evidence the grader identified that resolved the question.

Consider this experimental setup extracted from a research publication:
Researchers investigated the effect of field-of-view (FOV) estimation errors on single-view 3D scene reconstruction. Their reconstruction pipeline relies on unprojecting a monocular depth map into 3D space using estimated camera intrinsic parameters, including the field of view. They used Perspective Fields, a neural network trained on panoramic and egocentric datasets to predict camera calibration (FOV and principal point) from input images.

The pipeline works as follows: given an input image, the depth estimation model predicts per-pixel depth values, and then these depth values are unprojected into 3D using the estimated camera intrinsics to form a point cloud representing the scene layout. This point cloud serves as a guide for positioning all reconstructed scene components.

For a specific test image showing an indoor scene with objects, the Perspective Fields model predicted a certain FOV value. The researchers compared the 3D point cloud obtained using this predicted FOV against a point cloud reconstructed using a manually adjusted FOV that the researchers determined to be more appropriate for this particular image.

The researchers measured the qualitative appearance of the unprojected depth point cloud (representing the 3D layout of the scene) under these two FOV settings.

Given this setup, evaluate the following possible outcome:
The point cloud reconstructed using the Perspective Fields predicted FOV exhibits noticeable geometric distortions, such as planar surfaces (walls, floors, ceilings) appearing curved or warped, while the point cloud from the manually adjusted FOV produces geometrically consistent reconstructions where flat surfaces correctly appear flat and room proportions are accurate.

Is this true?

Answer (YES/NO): NO